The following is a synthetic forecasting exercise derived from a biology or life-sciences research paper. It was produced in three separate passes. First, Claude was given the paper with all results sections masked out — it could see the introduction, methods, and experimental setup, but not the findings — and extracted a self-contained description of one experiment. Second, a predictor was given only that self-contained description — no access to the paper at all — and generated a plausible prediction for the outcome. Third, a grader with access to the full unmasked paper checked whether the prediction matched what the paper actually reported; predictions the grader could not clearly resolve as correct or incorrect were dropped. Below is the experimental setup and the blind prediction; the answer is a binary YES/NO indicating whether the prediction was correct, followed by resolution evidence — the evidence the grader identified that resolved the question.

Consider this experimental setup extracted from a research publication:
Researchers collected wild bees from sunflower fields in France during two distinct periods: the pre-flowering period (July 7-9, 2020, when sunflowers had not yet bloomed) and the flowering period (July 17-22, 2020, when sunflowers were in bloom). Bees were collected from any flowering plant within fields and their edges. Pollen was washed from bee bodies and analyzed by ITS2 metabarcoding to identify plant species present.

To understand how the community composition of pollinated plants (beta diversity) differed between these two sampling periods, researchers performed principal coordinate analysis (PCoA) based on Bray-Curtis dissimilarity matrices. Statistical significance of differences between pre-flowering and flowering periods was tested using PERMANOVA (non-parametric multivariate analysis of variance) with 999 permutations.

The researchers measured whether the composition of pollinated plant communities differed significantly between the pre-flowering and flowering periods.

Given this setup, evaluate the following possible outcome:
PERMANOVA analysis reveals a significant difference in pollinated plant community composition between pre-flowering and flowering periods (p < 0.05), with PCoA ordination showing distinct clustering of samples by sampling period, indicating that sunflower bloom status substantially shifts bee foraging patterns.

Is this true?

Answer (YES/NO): NO